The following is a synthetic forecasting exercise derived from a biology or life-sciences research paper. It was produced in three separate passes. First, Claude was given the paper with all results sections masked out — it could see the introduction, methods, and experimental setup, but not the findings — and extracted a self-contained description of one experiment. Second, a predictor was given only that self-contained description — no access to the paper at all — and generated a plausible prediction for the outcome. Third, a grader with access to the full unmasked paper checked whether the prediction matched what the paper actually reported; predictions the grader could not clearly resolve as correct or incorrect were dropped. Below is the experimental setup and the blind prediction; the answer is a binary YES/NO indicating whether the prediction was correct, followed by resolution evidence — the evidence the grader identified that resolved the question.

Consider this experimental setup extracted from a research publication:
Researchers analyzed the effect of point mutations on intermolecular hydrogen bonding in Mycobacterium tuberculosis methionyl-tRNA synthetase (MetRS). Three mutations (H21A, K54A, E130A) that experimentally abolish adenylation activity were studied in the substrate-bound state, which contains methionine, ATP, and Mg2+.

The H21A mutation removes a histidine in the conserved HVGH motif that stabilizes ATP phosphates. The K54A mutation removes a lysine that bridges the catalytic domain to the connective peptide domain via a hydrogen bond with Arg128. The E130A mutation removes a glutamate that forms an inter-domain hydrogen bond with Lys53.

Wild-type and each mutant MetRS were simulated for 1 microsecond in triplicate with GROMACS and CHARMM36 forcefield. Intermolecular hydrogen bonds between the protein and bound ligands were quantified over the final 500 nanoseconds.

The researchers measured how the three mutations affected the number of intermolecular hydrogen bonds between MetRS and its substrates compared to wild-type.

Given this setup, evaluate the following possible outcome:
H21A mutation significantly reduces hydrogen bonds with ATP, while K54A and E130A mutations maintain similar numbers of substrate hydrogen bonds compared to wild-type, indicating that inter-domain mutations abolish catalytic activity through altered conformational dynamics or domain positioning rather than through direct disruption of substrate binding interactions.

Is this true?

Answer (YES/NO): NO